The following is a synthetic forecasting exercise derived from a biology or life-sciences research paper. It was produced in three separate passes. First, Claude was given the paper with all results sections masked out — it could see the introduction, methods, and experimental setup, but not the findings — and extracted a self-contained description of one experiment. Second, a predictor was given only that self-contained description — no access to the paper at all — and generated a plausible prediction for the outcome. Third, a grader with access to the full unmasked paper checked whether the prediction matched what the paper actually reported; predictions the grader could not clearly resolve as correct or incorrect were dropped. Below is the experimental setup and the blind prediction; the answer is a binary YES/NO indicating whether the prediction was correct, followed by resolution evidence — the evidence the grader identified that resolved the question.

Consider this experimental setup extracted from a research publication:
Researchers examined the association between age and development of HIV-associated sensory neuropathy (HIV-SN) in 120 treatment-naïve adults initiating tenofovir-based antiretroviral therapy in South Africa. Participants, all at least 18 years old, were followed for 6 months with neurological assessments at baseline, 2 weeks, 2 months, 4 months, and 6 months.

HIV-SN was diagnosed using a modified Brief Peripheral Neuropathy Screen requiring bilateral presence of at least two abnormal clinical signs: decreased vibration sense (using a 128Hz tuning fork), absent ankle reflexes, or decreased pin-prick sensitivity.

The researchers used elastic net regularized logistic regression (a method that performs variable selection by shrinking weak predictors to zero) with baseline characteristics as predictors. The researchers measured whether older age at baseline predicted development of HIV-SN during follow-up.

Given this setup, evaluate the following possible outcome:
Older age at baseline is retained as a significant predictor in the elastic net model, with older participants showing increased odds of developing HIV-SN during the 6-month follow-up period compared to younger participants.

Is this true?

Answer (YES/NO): NO